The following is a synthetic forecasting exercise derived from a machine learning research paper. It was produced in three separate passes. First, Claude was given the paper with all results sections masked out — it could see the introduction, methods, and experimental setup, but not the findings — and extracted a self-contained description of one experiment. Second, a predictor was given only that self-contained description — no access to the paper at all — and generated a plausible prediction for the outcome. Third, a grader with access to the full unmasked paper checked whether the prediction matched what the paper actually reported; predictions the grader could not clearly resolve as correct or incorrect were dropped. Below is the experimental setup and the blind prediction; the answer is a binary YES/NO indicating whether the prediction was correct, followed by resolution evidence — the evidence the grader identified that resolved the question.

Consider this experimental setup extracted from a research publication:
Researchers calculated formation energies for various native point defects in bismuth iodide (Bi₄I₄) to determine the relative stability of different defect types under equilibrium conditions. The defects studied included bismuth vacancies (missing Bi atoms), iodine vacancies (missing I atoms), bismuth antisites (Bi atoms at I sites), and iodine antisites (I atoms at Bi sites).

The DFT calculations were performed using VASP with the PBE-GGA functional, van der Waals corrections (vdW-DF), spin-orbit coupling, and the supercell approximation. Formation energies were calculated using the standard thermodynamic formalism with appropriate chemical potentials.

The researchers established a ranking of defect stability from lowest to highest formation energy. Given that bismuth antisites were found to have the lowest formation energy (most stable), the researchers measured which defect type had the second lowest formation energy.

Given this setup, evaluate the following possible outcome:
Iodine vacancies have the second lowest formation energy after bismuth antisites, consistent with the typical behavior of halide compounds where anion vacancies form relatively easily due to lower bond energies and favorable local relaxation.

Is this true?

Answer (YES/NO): NO